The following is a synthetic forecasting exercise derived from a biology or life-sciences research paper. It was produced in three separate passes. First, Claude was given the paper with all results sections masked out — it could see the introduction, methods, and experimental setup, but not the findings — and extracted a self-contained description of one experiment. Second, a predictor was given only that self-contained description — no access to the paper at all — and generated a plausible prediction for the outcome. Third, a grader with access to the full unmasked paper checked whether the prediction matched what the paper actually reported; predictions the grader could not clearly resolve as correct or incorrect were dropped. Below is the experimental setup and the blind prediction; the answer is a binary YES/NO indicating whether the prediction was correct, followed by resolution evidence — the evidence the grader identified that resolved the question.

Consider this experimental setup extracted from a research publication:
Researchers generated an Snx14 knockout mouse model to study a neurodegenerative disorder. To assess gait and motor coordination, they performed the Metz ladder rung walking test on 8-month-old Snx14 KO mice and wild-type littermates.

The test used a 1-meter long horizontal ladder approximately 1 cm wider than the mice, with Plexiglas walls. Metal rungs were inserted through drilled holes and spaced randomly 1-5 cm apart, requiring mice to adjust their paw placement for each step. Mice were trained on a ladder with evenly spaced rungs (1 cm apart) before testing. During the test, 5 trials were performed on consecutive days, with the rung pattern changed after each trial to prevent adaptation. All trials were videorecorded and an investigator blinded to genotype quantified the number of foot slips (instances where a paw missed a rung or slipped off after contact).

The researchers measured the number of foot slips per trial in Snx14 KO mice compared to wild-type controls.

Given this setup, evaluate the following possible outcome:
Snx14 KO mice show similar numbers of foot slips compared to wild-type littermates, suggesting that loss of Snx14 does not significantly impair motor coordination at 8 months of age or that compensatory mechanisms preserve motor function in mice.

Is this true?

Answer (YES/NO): NO